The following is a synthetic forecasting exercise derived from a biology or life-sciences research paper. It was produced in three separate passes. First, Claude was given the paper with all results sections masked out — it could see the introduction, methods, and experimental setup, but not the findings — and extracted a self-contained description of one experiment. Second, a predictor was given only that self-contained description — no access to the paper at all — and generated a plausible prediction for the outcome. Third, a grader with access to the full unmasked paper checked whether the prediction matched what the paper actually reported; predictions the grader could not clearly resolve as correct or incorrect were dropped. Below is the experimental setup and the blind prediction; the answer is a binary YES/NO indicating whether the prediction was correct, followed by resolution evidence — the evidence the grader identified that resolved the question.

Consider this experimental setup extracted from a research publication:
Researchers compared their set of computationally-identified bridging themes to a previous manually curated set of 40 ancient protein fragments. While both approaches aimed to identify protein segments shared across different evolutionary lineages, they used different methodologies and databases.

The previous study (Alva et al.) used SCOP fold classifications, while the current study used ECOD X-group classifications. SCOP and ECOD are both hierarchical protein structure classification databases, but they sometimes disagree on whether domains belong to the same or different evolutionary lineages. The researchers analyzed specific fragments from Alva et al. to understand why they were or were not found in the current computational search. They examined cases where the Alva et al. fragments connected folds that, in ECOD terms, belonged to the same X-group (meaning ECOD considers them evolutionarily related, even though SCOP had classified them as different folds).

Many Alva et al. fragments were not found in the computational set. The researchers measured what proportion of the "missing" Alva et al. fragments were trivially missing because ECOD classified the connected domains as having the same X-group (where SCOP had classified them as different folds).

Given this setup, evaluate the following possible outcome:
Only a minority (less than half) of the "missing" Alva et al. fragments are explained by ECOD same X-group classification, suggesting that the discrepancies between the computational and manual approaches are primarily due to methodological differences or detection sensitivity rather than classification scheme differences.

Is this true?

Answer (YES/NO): YES